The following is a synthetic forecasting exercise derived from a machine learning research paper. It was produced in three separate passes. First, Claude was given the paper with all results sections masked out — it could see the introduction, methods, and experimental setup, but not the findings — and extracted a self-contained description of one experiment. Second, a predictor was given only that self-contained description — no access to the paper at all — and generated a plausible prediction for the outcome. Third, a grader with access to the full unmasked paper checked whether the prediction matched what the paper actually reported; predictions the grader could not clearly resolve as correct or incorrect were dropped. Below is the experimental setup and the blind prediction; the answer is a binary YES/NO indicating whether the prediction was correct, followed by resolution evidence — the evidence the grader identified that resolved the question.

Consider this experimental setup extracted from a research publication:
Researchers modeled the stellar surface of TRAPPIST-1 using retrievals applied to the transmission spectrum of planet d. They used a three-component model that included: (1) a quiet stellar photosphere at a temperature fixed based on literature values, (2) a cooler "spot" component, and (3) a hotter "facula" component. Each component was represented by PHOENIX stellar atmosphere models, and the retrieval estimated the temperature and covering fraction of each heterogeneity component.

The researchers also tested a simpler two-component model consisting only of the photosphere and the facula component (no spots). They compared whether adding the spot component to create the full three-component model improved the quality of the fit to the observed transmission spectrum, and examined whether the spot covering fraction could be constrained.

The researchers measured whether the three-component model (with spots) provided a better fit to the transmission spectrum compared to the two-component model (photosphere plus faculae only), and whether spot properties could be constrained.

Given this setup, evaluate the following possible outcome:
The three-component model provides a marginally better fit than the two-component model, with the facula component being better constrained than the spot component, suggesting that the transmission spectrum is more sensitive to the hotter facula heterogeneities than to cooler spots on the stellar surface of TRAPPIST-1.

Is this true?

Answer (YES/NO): NO